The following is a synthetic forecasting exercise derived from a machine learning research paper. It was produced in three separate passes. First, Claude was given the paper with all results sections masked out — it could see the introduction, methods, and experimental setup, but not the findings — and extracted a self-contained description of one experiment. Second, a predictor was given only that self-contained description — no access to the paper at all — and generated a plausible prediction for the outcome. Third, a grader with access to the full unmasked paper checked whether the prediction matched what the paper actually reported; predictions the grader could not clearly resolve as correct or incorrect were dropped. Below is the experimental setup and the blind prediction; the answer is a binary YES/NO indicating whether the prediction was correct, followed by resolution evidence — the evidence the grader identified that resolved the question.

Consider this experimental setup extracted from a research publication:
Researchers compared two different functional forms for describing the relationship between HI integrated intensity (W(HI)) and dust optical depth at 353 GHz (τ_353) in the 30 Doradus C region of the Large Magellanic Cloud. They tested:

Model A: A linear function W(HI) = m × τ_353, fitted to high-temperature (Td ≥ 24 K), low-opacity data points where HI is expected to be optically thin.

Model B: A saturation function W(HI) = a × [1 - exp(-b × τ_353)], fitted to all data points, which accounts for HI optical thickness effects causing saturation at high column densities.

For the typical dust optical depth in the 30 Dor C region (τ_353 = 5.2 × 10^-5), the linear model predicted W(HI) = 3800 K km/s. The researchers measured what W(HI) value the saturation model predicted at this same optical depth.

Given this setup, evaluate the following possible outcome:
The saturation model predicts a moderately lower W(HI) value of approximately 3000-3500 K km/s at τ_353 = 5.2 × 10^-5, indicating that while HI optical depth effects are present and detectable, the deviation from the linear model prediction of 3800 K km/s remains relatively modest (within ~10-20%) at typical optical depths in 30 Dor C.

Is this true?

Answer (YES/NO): NO